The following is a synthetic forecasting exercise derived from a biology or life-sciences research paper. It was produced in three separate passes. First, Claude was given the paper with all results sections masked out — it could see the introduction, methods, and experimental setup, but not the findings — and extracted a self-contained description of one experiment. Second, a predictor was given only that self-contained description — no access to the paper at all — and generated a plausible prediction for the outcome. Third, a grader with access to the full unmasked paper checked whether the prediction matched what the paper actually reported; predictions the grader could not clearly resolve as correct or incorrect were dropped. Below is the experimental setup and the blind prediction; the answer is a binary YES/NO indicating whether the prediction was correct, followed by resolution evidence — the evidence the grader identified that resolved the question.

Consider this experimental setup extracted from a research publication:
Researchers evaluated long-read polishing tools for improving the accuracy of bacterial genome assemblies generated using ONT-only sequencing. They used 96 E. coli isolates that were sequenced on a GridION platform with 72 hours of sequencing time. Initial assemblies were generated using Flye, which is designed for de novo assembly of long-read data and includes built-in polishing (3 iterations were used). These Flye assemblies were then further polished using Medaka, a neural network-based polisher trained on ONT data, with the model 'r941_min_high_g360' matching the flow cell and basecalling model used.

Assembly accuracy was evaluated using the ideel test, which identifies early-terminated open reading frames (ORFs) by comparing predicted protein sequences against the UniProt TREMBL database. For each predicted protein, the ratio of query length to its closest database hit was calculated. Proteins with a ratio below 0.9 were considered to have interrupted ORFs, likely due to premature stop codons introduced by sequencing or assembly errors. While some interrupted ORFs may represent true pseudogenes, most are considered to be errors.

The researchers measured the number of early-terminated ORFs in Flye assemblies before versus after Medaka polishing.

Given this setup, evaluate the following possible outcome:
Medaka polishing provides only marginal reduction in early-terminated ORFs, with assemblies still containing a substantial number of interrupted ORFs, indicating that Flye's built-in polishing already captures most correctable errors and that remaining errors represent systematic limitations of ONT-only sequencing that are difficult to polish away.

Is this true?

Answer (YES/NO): NO